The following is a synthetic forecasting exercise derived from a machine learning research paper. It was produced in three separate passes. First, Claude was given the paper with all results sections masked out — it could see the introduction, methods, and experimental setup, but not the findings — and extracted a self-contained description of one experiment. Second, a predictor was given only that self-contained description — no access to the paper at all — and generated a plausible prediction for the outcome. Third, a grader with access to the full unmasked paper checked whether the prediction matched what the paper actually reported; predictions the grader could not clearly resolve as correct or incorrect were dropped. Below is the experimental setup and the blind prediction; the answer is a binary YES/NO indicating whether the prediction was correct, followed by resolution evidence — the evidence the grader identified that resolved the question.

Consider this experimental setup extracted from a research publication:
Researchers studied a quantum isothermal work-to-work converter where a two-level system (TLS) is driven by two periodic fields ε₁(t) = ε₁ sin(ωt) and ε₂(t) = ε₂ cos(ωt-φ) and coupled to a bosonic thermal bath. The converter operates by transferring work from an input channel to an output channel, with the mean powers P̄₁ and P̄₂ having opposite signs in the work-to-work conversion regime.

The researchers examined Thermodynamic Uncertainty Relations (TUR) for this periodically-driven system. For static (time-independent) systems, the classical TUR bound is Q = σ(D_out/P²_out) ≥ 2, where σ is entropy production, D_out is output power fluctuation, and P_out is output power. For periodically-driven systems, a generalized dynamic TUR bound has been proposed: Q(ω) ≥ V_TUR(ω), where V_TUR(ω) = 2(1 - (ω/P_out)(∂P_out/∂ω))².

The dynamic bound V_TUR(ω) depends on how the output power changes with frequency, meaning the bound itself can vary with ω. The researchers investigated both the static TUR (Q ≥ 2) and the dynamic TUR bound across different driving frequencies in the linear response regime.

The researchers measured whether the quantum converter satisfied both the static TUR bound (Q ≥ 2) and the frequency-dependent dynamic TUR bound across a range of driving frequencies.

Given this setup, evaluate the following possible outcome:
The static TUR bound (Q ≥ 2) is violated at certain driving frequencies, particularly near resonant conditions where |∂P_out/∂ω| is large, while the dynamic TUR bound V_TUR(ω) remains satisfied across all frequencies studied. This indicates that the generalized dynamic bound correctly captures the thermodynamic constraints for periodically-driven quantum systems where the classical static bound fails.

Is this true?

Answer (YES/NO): NO